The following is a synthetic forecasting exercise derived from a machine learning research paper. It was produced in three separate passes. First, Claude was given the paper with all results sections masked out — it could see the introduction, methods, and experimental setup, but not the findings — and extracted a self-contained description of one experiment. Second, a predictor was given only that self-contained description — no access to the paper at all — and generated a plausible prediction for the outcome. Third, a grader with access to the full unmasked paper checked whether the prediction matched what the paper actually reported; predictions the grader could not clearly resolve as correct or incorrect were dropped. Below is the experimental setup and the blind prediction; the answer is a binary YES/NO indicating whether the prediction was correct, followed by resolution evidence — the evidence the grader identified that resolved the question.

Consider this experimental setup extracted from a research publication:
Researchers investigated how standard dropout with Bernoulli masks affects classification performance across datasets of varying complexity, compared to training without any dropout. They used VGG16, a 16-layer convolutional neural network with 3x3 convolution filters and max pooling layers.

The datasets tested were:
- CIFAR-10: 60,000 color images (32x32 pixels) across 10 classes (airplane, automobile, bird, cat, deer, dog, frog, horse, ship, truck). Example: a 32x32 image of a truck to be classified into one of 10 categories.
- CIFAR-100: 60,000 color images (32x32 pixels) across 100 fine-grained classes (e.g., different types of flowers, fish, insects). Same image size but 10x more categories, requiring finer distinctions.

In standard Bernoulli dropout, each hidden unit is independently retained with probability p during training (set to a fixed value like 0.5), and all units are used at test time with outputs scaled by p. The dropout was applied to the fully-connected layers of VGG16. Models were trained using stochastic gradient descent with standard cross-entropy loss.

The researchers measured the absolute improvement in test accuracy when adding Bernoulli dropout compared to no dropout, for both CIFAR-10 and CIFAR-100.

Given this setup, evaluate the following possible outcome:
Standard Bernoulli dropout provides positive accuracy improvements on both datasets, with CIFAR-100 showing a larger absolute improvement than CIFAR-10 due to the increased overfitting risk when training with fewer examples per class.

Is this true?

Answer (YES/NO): NO